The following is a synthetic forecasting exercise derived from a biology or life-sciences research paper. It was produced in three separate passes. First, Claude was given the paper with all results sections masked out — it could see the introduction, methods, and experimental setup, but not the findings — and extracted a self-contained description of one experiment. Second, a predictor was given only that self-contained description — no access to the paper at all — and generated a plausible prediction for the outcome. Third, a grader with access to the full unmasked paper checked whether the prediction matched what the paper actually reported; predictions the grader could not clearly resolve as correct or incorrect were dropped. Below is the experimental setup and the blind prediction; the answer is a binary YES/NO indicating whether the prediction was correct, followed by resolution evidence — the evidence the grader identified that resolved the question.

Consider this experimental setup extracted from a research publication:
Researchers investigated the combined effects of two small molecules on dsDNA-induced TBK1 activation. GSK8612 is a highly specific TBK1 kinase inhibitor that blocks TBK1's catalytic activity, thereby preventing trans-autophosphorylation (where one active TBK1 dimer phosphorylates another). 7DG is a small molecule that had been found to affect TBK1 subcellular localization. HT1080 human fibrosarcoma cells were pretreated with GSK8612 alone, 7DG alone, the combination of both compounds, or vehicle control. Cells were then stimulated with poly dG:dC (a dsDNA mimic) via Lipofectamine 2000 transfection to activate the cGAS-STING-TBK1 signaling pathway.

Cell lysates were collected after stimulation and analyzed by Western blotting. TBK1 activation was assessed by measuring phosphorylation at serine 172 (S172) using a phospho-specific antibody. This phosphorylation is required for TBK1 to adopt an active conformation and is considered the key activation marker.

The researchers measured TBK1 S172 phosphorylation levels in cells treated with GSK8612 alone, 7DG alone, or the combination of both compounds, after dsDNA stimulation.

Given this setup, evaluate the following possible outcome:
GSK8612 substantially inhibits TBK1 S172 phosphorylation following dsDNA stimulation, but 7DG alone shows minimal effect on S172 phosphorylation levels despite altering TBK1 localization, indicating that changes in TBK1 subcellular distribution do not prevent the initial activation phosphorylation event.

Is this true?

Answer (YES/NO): NO